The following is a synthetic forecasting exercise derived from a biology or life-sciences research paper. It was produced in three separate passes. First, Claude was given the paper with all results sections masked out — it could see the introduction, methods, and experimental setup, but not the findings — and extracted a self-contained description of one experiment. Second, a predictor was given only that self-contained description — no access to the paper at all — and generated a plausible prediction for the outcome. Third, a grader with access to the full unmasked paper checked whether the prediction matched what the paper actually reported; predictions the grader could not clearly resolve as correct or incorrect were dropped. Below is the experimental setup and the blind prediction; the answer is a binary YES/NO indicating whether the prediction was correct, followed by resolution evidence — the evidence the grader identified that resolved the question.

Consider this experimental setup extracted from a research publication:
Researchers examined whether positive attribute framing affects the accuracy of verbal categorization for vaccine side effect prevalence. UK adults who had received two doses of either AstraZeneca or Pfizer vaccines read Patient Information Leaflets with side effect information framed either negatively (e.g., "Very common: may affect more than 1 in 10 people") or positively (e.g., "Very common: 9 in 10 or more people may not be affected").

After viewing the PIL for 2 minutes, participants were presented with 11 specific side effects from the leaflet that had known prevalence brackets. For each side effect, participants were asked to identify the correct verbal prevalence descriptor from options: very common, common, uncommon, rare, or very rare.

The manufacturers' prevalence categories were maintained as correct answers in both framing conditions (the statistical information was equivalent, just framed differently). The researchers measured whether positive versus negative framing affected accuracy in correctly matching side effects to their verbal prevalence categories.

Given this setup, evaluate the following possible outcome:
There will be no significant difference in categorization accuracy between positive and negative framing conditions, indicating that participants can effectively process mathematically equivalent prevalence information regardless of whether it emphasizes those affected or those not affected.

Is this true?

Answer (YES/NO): NO